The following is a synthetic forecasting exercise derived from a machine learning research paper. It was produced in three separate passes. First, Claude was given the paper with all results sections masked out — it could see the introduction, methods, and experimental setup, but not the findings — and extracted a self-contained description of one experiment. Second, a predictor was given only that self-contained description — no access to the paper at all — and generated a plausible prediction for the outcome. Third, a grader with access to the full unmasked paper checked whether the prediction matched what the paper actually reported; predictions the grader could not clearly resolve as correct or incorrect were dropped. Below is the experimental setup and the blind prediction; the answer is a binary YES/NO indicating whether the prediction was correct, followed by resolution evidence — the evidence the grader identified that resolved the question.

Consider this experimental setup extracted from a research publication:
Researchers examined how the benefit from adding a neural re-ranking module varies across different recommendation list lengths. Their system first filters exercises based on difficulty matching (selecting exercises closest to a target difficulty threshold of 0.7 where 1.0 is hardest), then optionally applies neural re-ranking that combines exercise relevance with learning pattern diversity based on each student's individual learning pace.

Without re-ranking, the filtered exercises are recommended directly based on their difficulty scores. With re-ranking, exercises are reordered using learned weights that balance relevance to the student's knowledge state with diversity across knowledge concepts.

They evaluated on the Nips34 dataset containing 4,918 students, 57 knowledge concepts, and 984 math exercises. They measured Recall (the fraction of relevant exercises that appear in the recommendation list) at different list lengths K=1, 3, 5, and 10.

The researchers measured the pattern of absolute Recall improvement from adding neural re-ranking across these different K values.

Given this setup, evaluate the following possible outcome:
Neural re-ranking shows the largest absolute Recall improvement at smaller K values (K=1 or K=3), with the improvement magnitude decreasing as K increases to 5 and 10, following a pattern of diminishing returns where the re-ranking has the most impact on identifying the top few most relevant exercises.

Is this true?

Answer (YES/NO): YES